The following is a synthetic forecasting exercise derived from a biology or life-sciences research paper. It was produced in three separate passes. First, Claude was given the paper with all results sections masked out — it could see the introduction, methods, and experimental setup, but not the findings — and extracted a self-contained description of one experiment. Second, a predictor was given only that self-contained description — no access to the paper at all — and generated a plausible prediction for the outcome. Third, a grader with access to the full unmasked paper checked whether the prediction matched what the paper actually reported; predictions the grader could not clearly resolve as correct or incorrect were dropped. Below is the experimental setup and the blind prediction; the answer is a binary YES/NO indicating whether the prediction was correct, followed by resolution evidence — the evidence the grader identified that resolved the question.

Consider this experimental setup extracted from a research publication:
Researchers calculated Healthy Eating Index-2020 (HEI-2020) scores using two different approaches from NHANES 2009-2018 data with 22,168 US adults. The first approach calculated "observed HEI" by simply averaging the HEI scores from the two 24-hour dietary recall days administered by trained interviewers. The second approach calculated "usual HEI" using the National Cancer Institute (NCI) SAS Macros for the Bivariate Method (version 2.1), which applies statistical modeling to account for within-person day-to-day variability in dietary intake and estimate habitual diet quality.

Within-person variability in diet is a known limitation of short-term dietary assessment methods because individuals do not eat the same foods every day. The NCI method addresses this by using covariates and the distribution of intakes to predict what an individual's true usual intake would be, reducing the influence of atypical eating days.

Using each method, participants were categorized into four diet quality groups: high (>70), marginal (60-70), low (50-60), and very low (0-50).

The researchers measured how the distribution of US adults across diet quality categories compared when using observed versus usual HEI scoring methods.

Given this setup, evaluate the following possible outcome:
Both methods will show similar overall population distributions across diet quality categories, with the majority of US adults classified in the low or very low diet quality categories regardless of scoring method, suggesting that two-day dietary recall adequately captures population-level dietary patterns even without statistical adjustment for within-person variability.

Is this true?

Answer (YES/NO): NO